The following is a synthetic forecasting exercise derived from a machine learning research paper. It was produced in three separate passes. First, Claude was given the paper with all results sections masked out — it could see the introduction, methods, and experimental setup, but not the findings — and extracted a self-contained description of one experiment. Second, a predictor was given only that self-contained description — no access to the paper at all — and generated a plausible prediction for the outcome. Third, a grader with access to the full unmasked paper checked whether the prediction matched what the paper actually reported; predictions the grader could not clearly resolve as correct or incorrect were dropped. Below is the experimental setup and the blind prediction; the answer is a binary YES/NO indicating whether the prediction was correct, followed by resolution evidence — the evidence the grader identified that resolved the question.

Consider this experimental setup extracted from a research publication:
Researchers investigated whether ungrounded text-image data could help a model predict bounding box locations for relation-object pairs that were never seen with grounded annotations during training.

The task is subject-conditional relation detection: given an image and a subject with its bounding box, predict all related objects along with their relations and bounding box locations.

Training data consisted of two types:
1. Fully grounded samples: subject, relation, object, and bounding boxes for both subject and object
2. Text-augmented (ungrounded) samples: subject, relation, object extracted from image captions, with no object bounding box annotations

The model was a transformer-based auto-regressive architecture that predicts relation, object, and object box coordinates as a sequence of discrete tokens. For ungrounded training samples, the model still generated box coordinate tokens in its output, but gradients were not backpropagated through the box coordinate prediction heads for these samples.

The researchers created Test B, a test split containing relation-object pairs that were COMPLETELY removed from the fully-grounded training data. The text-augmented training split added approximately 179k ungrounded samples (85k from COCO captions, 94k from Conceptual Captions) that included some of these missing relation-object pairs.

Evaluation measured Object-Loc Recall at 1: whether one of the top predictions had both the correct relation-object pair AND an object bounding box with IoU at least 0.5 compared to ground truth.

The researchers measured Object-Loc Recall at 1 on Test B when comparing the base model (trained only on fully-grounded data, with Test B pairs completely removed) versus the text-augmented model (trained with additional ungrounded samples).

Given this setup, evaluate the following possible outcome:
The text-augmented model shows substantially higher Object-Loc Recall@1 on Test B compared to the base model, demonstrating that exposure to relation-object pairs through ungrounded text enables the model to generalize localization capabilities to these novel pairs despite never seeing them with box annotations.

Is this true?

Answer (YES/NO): YES